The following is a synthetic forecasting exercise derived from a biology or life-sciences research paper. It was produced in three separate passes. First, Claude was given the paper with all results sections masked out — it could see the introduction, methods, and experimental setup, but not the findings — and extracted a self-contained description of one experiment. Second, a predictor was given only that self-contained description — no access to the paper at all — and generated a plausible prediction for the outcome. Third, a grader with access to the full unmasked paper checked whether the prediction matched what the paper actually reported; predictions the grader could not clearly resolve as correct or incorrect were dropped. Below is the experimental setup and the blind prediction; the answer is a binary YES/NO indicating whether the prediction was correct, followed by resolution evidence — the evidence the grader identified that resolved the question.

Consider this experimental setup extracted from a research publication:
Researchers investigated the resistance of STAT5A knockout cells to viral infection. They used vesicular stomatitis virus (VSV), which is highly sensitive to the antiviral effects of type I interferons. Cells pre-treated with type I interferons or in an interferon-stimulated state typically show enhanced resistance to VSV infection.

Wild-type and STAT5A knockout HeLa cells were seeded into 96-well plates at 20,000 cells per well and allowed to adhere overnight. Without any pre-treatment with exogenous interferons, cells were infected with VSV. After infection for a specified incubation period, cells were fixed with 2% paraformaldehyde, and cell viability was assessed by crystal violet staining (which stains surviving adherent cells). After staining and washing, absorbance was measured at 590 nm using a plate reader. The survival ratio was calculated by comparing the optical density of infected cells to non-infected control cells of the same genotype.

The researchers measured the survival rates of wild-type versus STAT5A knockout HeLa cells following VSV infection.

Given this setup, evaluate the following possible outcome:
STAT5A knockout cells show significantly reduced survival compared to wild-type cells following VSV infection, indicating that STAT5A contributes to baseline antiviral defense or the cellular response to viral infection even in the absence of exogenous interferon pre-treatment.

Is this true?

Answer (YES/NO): NO